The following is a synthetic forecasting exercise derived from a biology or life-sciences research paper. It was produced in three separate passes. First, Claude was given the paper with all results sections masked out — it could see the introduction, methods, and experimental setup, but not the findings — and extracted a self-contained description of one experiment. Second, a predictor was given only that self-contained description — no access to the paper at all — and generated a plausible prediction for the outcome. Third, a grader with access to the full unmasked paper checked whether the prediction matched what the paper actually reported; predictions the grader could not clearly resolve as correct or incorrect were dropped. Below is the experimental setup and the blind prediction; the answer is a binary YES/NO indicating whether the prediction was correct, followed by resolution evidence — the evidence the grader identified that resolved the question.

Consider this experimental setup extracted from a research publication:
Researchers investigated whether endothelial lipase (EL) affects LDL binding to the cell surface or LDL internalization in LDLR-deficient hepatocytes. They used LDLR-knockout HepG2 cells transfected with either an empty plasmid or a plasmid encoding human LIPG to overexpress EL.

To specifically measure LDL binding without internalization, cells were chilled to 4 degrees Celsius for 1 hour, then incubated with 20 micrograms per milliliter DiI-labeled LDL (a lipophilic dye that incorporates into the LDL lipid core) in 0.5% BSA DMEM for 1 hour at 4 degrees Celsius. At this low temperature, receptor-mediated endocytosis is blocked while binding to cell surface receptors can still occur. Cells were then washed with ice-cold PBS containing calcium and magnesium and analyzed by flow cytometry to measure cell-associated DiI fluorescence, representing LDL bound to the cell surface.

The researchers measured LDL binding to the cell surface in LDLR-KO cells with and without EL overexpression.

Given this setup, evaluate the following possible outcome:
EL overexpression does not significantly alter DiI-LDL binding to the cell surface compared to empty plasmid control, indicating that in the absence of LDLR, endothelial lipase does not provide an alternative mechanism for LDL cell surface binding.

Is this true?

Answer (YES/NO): YES